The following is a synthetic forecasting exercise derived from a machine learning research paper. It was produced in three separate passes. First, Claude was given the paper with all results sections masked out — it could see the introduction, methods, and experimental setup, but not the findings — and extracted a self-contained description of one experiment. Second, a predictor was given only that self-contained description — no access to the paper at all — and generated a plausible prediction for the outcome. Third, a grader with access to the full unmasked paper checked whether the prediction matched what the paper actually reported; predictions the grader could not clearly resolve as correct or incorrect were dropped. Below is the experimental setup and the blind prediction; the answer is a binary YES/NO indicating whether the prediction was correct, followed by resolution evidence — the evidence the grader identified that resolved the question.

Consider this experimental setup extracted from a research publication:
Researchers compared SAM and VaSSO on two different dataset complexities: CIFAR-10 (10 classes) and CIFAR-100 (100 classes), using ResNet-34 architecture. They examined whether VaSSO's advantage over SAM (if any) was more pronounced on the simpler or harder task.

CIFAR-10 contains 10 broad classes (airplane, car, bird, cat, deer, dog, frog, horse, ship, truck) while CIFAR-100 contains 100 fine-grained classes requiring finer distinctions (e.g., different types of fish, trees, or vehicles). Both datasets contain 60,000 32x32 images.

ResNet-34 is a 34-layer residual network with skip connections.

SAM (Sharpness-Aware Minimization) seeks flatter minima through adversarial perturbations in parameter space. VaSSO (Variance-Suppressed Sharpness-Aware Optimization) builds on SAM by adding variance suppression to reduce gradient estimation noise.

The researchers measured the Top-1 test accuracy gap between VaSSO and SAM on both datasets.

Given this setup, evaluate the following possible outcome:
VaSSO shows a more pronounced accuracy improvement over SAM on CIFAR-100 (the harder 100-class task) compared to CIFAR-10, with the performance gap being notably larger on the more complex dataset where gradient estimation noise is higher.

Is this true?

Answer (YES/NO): YES